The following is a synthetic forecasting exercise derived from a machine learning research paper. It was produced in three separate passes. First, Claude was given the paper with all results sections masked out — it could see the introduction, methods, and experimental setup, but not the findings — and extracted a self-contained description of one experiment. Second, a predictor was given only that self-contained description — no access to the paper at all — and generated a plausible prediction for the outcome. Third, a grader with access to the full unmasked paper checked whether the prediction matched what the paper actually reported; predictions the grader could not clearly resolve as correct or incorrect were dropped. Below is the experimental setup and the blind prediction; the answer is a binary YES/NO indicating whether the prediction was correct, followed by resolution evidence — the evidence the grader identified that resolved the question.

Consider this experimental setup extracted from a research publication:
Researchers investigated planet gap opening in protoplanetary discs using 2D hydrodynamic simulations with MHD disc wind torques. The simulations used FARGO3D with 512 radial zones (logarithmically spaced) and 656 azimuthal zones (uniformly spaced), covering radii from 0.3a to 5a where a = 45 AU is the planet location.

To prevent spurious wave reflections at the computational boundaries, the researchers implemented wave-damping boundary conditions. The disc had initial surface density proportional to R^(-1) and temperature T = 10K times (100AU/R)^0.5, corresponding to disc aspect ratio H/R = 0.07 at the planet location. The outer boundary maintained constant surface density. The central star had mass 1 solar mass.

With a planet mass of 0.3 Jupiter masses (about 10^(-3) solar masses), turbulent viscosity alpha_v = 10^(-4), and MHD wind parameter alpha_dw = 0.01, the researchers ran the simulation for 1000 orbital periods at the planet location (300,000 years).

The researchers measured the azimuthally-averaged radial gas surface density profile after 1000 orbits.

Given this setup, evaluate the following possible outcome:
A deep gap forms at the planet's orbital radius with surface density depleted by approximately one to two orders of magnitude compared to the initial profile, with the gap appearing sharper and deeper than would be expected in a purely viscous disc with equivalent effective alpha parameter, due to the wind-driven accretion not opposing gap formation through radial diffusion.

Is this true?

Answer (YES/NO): NO